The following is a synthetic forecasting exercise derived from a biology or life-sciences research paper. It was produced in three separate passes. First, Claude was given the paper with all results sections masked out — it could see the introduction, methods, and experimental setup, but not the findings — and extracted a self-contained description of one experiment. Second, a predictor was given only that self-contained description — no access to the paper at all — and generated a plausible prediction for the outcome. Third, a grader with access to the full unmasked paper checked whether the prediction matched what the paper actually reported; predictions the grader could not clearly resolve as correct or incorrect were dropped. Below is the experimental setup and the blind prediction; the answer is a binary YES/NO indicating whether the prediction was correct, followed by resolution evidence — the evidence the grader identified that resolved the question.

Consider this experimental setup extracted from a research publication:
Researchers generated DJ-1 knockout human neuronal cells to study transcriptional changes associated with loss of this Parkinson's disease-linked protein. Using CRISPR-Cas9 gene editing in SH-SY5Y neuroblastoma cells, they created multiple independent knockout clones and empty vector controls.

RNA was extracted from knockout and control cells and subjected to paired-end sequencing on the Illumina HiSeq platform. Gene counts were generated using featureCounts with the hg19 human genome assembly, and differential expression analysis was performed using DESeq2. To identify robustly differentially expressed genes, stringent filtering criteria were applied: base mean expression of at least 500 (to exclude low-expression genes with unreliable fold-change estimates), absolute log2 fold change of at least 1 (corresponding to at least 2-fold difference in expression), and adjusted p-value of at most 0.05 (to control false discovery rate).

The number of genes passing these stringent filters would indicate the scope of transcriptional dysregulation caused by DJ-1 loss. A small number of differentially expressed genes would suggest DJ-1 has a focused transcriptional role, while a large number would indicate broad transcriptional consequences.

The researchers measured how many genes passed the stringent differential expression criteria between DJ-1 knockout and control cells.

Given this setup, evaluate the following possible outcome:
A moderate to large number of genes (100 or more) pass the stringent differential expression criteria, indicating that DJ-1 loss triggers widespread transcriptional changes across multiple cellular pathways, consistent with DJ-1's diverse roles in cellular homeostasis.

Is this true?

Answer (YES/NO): YES